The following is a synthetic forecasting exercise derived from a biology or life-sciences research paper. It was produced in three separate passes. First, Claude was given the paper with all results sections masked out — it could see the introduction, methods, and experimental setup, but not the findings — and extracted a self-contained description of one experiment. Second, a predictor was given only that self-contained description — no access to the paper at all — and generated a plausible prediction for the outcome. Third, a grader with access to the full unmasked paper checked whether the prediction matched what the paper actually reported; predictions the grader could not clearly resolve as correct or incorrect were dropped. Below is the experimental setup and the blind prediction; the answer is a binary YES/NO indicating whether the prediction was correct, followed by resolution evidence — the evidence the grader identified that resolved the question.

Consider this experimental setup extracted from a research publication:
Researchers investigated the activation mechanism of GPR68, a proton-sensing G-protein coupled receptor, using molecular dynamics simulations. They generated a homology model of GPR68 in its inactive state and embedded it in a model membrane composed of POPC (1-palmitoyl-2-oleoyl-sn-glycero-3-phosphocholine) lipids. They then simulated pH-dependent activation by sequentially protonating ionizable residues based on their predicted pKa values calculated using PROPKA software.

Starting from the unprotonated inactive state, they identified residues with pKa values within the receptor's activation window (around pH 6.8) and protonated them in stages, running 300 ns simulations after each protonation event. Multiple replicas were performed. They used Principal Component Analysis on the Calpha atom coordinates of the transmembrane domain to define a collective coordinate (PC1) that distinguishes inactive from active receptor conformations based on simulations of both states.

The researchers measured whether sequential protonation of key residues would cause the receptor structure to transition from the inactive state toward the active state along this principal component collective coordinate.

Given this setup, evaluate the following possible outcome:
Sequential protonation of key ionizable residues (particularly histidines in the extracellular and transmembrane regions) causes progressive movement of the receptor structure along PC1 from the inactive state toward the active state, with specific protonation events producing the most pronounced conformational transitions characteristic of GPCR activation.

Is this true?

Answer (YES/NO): NO